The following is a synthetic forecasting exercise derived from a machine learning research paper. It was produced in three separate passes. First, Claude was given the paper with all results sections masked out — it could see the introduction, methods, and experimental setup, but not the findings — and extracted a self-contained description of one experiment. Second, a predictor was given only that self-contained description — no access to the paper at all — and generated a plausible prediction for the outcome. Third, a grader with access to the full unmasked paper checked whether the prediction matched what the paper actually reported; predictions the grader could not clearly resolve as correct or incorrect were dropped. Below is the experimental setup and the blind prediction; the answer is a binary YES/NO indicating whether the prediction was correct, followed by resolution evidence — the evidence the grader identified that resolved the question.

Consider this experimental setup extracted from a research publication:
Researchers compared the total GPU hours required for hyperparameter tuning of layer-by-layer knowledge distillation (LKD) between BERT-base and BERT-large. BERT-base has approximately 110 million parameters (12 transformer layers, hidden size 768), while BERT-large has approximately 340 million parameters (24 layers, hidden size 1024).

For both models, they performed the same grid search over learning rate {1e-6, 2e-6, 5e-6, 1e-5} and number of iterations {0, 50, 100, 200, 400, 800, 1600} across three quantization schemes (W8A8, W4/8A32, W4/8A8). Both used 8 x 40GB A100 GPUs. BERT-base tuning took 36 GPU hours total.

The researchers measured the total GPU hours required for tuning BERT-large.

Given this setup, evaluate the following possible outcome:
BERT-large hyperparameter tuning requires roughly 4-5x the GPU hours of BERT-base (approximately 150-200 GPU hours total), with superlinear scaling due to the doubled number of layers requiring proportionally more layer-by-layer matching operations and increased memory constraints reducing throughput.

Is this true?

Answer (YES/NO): NO